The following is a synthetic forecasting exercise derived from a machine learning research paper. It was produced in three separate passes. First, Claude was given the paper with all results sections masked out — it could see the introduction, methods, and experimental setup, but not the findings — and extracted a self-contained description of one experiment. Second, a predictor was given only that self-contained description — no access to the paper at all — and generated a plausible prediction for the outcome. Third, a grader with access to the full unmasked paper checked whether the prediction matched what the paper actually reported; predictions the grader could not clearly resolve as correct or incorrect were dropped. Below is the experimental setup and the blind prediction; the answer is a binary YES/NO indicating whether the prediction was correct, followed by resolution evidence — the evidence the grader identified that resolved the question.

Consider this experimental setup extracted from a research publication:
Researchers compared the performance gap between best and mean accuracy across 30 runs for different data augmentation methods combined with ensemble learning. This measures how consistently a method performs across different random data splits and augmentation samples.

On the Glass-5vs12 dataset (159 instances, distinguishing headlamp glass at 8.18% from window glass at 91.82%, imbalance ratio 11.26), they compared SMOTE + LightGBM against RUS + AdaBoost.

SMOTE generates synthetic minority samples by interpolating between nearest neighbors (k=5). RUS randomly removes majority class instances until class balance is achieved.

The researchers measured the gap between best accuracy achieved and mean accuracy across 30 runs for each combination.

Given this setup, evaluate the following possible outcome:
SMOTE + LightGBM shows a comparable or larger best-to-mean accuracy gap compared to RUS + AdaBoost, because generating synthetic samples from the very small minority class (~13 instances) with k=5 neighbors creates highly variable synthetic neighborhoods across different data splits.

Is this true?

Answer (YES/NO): NO